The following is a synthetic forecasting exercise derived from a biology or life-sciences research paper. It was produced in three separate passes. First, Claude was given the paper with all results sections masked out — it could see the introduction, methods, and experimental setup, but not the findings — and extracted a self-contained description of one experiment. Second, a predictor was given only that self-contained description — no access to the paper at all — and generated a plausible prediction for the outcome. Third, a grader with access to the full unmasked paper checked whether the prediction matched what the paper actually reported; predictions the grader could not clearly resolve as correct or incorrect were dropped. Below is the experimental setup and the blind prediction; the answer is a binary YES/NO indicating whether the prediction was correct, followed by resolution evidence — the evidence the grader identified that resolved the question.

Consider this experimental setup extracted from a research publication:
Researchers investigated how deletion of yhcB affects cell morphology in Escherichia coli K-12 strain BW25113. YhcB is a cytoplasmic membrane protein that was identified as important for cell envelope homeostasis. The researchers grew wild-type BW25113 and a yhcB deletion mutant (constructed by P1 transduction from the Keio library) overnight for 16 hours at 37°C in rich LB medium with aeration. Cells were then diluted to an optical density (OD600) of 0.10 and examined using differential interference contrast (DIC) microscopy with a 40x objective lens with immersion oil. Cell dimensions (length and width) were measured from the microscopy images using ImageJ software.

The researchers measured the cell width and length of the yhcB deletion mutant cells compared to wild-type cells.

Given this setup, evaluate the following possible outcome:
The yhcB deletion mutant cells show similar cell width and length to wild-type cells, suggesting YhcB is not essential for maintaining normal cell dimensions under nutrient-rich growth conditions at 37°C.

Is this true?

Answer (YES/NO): NO